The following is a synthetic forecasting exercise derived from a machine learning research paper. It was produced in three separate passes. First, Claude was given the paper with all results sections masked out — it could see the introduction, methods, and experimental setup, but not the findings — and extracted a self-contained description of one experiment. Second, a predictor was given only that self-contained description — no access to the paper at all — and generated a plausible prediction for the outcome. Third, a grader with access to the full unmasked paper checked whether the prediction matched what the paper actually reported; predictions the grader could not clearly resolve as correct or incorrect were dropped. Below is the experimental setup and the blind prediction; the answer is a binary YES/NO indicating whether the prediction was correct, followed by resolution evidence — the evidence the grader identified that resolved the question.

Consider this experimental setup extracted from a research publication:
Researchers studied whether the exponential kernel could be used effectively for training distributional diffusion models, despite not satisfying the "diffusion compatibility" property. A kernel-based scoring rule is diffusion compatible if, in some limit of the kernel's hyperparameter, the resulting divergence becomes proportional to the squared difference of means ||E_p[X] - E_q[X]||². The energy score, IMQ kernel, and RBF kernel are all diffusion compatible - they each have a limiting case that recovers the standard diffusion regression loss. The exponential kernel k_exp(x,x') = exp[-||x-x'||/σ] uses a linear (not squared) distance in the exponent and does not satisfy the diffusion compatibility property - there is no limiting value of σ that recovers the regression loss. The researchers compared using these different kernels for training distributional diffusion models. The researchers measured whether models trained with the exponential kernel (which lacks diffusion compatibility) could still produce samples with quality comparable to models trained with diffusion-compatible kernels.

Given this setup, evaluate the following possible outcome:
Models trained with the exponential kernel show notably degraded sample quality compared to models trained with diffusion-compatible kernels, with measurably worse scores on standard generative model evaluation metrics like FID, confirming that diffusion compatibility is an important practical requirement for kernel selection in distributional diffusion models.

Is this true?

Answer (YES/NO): NO